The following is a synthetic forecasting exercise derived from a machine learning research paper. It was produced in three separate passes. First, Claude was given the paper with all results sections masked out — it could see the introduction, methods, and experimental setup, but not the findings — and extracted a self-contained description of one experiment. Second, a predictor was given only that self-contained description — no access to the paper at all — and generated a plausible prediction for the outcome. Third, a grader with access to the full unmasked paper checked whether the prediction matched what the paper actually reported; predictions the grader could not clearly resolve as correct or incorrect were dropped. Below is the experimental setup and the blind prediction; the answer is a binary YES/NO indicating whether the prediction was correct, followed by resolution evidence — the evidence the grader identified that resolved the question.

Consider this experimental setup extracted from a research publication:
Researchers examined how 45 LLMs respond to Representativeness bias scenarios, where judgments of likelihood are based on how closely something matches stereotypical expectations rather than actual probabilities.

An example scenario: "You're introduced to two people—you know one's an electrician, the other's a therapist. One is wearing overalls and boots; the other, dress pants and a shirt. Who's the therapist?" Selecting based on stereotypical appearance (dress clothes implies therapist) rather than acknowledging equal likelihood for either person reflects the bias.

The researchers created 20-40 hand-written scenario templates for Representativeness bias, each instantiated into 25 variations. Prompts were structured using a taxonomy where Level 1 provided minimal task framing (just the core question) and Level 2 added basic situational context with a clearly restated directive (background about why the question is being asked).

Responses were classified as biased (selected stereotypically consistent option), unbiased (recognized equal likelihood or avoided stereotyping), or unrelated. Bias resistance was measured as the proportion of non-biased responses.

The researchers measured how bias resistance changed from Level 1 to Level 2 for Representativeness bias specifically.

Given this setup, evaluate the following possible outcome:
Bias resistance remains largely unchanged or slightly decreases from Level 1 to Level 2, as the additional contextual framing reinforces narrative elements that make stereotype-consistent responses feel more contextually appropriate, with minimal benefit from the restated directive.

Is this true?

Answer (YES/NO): YES